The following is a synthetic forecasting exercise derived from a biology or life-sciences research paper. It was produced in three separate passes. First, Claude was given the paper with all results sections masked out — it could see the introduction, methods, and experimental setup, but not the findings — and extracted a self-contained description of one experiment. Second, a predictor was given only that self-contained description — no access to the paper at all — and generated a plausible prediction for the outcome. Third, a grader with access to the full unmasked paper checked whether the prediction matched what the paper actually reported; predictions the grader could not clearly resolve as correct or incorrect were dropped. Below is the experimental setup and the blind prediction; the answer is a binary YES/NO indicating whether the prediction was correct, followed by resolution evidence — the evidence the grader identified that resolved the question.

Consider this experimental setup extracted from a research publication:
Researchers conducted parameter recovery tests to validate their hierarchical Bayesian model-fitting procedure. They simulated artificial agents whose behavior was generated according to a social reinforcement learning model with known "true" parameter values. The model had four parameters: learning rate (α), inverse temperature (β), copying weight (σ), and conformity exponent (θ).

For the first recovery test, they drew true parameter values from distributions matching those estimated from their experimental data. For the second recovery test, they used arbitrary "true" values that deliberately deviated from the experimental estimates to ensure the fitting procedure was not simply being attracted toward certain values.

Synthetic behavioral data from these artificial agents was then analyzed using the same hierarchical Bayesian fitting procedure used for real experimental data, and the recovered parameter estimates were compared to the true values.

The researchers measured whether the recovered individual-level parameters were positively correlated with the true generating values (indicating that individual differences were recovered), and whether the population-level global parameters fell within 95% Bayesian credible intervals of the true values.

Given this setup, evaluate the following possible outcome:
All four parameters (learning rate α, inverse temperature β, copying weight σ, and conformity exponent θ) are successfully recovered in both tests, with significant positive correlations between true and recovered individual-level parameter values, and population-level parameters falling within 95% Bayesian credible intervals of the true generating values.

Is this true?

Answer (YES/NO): NO